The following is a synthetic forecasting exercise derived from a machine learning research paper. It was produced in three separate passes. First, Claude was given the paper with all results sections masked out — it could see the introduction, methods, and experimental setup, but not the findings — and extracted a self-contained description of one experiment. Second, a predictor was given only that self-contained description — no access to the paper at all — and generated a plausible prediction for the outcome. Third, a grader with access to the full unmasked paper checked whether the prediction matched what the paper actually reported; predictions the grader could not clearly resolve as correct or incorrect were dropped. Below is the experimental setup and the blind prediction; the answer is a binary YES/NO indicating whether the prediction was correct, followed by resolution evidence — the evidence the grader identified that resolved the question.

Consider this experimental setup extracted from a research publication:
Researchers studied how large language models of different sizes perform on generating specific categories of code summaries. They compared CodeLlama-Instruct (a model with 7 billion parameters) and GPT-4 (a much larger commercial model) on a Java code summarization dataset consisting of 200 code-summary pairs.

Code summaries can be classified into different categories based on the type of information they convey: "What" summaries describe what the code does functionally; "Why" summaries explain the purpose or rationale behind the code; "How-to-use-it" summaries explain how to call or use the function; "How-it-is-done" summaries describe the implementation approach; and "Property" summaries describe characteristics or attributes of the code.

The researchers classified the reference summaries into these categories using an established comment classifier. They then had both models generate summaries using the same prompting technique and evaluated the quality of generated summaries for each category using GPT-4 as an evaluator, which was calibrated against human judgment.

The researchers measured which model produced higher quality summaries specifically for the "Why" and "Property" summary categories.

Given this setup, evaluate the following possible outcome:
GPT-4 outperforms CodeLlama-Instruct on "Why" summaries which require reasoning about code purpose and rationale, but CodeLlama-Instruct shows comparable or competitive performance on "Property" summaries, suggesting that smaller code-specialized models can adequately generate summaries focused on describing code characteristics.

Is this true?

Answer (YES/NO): NO